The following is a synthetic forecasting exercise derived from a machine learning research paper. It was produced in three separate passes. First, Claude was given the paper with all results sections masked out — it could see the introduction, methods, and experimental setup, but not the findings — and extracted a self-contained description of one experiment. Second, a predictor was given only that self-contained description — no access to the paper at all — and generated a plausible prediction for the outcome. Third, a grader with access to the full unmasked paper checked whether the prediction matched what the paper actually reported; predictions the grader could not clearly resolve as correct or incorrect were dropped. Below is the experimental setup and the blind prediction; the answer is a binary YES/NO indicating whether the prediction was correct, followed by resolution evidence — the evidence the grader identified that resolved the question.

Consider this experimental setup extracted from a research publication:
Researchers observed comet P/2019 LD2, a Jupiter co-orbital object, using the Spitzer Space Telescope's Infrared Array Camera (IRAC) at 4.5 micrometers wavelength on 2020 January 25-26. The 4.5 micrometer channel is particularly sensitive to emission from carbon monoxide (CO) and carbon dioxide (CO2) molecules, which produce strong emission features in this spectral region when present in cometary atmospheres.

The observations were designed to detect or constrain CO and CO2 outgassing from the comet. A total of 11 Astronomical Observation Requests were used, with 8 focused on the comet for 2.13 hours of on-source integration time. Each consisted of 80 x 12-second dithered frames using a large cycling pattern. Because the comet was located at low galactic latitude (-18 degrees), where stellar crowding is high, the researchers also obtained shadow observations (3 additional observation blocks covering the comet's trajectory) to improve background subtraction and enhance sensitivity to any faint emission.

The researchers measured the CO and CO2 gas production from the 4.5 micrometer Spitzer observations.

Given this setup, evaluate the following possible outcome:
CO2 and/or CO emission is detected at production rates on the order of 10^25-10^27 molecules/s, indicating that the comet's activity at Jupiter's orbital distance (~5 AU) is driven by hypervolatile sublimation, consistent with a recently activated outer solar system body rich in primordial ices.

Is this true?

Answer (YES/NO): NO